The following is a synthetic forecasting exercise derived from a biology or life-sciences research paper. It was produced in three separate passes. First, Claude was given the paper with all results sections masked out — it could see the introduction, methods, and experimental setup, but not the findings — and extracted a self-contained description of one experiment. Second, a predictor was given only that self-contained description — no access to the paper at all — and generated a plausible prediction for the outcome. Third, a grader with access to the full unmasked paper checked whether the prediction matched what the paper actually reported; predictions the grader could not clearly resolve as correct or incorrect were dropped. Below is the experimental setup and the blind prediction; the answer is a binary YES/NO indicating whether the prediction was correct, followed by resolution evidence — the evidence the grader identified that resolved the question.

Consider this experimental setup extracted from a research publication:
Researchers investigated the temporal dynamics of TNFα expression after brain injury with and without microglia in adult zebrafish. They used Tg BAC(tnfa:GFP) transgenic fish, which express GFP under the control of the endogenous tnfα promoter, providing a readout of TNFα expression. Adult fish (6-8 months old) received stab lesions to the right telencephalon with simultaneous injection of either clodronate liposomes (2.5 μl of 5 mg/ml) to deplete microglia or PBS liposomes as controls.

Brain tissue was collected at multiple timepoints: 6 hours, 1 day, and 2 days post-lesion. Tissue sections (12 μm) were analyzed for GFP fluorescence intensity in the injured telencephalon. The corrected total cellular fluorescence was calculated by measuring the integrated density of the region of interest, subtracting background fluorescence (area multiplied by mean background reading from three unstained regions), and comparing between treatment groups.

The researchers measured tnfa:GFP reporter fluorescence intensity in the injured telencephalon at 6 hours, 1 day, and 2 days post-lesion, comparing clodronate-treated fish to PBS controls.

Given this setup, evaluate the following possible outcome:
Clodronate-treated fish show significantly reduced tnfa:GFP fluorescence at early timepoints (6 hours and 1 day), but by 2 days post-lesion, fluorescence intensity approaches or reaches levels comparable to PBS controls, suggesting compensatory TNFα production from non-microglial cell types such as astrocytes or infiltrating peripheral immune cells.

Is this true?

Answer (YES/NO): NO